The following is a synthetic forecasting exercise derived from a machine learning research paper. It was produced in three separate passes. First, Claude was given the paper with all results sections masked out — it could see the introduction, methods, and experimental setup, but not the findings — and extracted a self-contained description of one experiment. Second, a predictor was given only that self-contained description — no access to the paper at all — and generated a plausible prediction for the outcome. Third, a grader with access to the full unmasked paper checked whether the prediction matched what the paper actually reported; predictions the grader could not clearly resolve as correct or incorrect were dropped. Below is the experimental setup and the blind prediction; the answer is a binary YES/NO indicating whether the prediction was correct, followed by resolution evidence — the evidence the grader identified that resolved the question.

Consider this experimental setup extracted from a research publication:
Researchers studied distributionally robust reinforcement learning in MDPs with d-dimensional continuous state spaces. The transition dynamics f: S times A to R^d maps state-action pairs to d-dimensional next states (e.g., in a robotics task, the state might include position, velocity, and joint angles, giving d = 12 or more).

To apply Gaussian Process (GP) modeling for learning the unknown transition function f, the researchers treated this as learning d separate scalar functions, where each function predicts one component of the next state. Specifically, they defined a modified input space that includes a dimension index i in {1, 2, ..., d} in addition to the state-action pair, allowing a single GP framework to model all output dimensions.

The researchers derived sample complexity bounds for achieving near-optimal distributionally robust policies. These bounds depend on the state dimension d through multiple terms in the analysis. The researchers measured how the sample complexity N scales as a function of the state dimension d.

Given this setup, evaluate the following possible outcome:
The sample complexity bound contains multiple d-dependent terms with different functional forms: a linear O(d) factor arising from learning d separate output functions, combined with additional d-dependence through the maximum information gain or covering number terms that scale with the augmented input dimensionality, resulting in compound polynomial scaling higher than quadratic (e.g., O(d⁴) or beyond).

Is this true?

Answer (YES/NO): NO